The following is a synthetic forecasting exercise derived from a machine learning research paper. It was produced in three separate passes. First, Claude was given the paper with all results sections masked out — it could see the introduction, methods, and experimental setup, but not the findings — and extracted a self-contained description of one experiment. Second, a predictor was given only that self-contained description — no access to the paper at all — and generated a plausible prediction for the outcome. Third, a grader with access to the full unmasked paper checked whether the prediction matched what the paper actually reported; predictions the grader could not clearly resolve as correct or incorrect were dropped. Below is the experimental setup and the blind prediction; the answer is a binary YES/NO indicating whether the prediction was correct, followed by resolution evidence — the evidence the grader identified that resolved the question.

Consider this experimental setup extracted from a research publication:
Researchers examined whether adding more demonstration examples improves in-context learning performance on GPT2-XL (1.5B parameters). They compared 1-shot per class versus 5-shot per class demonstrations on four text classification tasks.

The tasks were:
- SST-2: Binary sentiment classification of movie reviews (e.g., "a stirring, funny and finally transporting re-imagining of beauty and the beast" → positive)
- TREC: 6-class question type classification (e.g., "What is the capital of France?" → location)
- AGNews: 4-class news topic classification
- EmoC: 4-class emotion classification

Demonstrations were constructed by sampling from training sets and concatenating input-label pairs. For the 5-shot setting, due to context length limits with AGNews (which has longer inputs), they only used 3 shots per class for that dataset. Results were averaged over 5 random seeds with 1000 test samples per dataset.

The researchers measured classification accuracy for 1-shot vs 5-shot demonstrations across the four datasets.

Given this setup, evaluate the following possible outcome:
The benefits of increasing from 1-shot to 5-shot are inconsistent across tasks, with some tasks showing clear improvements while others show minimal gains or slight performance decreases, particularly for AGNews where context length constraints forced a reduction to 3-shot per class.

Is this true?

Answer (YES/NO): NO